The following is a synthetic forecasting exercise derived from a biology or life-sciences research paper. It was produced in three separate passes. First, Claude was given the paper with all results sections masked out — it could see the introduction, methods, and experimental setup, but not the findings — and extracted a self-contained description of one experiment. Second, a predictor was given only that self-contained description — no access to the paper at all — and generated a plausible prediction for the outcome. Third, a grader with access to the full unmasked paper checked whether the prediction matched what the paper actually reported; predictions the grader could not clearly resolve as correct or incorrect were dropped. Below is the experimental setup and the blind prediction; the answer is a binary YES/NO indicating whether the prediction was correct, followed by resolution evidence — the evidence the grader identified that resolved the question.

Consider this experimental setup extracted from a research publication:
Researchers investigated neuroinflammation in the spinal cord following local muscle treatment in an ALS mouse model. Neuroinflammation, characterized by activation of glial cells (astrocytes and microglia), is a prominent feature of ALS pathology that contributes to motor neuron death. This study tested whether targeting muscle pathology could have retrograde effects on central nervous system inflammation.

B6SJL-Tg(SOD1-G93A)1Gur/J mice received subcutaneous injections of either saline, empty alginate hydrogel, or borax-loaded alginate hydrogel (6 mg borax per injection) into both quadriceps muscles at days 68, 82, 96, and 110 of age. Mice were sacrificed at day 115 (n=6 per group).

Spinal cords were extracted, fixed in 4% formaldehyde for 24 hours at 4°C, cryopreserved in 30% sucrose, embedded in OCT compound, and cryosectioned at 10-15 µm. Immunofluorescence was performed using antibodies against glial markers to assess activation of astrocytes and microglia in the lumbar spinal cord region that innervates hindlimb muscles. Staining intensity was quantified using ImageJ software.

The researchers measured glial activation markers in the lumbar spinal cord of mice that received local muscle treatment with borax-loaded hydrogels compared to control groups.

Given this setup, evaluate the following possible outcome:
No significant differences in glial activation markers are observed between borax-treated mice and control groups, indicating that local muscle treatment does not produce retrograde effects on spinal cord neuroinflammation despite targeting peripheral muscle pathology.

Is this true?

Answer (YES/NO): NO